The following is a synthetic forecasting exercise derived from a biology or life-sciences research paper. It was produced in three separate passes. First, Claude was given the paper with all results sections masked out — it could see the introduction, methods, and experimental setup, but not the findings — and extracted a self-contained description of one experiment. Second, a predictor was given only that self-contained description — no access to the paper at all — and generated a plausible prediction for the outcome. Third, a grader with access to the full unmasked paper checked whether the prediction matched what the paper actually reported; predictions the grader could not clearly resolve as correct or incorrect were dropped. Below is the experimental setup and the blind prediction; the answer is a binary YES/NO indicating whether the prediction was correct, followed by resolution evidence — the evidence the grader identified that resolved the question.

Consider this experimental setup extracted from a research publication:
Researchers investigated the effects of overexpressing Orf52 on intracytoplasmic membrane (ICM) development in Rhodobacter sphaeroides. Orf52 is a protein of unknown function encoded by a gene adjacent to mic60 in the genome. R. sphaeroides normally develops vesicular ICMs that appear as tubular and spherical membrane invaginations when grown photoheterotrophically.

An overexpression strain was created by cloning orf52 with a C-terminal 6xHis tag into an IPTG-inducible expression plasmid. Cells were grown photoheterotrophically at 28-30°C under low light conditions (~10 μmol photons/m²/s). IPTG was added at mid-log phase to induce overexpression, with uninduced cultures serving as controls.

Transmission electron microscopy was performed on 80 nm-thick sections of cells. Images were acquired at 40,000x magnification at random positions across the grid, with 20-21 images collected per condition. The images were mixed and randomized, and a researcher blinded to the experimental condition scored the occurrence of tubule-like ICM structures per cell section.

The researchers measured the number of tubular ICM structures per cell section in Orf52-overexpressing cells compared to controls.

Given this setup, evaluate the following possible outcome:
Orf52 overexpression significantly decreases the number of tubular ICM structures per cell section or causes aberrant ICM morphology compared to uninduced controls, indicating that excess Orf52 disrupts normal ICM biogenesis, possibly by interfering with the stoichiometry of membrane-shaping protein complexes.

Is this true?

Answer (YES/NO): NO